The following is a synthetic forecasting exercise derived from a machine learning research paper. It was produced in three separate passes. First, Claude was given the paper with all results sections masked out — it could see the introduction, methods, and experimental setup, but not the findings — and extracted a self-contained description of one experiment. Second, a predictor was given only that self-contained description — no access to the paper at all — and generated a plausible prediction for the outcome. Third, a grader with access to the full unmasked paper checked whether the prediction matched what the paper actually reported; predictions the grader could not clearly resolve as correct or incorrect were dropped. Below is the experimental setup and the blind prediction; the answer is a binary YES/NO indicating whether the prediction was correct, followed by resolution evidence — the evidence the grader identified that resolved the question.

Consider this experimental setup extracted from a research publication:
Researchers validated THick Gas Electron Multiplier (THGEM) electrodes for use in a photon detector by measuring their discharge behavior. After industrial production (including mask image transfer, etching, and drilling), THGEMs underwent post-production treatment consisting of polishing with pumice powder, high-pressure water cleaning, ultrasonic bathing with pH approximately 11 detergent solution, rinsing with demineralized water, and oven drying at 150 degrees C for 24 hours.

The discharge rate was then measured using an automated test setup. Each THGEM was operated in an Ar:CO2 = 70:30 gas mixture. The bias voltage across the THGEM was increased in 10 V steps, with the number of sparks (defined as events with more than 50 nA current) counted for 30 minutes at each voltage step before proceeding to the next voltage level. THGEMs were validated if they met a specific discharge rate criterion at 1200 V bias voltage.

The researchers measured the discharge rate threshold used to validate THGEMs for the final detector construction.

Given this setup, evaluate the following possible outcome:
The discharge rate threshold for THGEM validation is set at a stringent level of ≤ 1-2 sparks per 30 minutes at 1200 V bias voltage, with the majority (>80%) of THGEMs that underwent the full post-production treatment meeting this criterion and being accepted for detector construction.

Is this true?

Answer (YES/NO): NO